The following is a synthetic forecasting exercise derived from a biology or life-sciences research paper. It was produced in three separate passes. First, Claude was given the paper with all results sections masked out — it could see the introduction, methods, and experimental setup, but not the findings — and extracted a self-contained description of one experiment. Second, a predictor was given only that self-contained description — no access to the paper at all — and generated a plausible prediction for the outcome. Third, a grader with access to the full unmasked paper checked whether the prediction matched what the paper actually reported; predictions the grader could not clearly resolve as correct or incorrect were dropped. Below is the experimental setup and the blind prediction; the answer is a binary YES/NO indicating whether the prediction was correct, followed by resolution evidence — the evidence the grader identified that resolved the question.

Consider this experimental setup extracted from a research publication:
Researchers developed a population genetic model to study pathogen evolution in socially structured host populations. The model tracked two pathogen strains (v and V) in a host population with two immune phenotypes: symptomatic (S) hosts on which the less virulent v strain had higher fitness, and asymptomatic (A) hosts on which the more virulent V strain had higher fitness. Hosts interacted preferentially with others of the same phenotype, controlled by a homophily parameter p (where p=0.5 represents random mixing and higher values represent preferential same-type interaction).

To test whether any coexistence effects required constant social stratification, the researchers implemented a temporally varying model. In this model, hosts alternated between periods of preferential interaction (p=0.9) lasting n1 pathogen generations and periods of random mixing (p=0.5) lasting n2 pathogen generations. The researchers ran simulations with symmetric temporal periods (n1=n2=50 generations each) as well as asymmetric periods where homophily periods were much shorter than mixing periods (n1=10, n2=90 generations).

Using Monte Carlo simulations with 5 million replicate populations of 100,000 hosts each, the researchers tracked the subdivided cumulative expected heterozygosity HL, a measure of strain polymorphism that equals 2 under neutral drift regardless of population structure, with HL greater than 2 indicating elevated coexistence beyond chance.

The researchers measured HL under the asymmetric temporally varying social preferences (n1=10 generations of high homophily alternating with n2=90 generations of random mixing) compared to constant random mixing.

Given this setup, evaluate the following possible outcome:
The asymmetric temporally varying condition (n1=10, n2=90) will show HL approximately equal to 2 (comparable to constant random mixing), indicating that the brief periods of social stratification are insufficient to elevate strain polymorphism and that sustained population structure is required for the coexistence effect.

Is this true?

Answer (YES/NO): NO